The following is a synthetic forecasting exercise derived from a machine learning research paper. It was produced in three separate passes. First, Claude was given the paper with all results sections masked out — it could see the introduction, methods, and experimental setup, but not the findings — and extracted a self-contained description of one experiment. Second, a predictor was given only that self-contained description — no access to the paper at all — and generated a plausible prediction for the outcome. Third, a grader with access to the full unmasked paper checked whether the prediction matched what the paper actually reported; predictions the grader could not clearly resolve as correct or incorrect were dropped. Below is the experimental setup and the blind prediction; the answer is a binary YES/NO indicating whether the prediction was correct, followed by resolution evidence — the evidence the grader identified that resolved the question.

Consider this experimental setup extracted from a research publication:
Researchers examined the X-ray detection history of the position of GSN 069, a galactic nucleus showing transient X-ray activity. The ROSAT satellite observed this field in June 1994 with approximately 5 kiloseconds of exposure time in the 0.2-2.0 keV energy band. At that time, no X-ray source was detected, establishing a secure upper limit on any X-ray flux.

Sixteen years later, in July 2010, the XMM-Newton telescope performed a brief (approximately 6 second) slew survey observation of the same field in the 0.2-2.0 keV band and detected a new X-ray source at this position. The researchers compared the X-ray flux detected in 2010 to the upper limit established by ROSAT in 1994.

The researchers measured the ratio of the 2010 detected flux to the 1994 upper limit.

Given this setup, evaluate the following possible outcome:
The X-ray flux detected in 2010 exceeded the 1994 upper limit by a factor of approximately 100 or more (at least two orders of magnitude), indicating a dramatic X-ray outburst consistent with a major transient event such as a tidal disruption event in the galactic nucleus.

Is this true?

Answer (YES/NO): YES